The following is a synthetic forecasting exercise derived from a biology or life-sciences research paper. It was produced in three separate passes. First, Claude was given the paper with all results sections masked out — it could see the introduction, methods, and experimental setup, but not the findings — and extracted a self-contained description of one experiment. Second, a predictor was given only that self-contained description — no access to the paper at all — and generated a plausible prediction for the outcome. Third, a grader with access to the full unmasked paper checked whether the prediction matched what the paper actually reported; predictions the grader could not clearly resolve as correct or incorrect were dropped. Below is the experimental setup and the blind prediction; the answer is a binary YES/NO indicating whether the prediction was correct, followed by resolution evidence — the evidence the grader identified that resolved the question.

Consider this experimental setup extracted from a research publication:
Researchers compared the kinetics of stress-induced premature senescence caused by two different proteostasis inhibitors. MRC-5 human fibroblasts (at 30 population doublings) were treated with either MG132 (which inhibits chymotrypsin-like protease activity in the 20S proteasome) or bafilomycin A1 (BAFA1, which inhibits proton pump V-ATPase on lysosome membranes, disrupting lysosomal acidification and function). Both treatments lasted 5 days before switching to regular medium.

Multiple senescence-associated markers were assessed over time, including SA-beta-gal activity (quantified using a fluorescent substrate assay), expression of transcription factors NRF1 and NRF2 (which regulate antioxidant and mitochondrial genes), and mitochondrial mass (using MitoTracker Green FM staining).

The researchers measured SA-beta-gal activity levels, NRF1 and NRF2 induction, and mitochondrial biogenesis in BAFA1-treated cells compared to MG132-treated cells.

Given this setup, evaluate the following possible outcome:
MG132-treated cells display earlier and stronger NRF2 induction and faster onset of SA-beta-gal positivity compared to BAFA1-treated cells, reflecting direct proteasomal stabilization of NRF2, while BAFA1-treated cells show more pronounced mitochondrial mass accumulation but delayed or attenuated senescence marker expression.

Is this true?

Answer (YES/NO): NO